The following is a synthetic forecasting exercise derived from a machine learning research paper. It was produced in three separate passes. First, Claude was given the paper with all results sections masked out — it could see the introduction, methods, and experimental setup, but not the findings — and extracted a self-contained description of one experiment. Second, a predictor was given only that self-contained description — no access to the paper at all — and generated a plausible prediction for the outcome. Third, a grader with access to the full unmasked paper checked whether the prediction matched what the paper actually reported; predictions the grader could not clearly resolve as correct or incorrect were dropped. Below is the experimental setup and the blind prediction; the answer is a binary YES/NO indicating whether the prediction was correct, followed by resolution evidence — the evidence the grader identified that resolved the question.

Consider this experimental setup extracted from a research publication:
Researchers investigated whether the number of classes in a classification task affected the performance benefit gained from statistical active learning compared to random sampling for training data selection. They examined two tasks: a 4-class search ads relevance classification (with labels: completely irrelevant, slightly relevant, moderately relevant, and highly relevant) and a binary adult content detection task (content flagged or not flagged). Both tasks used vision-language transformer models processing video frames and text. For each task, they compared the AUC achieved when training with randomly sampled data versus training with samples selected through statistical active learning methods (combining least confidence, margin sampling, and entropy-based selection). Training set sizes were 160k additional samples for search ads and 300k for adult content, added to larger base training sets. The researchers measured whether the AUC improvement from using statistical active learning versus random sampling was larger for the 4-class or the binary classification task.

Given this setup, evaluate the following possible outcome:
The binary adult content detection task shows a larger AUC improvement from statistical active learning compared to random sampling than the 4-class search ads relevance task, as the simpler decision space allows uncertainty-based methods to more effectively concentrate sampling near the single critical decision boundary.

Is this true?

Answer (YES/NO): YES